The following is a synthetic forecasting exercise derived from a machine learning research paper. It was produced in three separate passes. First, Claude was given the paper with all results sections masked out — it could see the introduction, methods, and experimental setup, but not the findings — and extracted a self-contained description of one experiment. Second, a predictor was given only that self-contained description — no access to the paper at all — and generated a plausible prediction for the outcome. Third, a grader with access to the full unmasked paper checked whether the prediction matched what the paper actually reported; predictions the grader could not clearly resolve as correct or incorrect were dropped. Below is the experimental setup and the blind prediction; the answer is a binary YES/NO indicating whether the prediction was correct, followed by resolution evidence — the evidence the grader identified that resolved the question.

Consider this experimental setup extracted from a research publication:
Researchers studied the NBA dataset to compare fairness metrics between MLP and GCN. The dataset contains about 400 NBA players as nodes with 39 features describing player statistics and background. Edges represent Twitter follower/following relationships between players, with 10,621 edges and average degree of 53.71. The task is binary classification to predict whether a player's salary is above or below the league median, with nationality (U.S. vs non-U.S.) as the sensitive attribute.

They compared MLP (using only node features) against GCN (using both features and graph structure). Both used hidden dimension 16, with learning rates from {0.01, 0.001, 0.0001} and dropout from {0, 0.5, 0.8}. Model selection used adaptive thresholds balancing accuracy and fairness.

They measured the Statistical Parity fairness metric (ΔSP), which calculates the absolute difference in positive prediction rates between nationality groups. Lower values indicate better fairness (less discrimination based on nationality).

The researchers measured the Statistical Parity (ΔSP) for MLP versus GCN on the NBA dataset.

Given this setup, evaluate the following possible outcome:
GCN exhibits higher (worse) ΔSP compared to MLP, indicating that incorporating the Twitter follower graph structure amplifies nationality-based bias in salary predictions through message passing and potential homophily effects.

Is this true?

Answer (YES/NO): NO